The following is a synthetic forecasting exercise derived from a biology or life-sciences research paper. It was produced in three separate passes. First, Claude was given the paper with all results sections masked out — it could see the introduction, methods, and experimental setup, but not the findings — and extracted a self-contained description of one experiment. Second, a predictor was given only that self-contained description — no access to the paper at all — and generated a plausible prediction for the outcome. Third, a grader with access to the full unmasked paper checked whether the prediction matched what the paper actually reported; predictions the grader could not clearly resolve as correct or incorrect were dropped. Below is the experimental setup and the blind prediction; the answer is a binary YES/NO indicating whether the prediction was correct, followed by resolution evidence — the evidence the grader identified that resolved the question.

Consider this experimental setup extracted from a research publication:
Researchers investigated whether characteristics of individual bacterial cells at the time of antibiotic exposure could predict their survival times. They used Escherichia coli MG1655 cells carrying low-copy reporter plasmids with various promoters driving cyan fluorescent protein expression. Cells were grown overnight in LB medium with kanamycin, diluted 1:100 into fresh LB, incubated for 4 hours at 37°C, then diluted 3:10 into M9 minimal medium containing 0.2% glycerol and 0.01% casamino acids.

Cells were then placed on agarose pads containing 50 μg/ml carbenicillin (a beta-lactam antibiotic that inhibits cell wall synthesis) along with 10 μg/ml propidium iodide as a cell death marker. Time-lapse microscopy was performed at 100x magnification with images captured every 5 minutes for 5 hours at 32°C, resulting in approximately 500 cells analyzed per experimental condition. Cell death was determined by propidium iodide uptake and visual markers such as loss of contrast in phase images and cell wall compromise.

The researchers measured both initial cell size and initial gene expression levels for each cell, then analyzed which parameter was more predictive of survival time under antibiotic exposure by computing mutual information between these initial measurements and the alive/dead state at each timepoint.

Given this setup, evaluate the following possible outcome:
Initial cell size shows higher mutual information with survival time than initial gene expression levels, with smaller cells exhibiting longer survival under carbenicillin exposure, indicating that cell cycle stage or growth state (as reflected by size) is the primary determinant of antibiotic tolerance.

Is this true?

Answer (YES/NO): NO